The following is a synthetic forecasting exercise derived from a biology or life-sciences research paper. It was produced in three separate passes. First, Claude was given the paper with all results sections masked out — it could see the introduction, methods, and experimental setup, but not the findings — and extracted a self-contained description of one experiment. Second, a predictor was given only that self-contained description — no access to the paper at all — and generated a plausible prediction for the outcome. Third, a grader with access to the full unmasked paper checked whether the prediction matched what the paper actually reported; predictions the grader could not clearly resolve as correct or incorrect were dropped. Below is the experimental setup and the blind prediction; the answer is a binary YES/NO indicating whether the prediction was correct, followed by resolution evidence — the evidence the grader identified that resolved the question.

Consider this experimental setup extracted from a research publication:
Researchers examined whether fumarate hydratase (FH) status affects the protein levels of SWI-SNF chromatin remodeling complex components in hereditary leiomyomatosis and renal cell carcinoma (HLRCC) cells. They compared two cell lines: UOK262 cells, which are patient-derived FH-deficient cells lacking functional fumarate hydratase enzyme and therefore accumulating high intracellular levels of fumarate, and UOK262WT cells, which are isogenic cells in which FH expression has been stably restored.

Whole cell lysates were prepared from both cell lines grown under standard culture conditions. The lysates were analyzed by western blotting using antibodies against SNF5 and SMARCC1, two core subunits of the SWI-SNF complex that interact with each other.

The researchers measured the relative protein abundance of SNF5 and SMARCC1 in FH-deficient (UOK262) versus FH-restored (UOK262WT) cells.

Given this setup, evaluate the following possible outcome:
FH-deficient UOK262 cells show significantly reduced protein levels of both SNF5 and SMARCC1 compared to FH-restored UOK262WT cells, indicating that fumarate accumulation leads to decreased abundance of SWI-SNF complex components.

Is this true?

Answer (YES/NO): NO